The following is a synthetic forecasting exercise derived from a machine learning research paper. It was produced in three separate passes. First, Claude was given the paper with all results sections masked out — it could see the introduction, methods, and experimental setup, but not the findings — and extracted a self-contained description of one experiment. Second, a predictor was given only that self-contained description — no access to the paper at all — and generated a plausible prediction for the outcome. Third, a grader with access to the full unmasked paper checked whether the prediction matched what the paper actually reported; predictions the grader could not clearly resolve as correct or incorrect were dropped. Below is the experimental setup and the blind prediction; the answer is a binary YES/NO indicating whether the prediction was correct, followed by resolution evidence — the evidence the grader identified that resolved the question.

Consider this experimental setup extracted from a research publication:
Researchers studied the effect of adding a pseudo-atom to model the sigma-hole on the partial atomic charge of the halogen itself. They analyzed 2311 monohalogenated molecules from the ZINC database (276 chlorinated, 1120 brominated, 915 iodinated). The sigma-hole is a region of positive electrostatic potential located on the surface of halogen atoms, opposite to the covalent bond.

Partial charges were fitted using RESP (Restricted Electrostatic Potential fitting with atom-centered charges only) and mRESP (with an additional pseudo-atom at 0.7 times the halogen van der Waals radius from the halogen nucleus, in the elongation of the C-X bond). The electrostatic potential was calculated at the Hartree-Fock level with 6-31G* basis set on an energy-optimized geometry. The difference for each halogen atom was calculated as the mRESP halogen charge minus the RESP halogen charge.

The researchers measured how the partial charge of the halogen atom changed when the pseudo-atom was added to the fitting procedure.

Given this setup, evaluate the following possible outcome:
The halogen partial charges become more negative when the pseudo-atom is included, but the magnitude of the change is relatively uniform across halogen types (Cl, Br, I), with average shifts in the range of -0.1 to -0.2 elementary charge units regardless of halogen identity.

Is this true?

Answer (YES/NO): NO